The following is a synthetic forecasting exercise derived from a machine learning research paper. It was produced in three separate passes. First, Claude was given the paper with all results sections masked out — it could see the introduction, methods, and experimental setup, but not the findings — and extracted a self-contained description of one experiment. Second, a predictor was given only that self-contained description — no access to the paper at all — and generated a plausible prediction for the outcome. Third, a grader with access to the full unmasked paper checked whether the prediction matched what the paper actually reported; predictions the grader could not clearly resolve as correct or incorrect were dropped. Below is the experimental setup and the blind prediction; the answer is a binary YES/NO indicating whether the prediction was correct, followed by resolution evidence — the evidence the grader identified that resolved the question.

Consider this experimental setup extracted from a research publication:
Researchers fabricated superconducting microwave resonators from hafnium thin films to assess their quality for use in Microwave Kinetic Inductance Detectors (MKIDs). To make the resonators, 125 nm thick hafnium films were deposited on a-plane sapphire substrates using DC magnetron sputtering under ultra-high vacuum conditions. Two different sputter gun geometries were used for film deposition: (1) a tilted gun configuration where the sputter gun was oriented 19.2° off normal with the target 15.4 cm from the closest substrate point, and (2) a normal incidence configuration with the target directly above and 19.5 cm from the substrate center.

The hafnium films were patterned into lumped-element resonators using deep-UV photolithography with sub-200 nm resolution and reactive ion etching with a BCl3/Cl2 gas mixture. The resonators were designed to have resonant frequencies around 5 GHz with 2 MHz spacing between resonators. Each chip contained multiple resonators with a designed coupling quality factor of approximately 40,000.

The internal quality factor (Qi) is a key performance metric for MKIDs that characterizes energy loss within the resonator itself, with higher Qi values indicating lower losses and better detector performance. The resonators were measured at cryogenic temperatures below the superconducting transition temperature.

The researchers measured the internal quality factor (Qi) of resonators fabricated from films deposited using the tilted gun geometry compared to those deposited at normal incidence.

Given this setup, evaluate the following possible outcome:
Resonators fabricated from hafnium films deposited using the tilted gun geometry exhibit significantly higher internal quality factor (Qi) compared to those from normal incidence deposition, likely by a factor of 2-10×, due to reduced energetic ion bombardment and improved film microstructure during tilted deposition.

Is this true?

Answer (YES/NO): NO